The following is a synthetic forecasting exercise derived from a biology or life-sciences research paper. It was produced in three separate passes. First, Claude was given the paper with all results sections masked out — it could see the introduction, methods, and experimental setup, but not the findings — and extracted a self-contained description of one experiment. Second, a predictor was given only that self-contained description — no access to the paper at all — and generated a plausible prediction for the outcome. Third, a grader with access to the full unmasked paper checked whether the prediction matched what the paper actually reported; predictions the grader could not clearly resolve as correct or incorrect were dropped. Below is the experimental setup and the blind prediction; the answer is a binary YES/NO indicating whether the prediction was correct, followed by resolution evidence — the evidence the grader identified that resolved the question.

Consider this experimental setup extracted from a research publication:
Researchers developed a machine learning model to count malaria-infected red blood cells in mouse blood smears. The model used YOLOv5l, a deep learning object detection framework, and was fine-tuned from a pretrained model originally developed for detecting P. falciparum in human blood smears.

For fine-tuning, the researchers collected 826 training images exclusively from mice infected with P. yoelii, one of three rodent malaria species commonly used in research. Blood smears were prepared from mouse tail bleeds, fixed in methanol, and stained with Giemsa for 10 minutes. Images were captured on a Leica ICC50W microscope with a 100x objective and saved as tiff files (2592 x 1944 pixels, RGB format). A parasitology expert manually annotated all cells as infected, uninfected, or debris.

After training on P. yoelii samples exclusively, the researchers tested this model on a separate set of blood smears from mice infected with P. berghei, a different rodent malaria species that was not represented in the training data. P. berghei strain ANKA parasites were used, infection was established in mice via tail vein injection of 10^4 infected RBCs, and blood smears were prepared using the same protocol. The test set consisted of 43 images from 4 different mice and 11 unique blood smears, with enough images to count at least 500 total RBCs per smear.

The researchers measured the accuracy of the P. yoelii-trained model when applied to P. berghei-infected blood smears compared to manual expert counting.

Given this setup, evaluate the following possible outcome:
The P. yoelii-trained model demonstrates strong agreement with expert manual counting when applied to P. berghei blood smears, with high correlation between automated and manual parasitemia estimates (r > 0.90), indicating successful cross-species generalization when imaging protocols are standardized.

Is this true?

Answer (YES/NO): YES